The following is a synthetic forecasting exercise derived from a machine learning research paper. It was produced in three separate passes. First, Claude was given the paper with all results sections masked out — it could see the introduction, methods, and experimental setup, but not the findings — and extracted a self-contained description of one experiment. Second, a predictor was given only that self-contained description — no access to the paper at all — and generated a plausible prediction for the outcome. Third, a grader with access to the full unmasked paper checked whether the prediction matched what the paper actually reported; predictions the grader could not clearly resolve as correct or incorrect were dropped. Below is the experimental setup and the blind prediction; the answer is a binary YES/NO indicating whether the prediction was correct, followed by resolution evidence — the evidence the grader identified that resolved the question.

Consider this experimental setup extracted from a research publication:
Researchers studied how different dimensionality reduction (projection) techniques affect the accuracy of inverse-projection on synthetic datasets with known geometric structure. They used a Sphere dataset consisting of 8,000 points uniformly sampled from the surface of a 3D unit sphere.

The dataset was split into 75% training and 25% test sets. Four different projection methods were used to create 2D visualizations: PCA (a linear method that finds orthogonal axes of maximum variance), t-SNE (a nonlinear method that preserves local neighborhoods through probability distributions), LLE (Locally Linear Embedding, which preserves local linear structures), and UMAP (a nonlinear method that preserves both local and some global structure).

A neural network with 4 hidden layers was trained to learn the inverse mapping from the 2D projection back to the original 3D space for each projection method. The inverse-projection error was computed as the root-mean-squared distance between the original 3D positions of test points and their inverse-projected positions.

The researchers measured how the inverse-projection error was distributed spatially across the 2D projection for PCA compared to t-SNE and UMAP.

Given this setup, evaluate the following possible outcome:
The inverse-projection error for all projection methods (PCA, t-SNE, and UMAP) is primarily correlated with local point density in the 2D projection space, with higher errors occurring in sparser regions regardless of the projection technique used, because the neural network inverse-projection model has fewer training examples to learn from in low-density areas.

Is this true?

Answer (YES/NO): NO